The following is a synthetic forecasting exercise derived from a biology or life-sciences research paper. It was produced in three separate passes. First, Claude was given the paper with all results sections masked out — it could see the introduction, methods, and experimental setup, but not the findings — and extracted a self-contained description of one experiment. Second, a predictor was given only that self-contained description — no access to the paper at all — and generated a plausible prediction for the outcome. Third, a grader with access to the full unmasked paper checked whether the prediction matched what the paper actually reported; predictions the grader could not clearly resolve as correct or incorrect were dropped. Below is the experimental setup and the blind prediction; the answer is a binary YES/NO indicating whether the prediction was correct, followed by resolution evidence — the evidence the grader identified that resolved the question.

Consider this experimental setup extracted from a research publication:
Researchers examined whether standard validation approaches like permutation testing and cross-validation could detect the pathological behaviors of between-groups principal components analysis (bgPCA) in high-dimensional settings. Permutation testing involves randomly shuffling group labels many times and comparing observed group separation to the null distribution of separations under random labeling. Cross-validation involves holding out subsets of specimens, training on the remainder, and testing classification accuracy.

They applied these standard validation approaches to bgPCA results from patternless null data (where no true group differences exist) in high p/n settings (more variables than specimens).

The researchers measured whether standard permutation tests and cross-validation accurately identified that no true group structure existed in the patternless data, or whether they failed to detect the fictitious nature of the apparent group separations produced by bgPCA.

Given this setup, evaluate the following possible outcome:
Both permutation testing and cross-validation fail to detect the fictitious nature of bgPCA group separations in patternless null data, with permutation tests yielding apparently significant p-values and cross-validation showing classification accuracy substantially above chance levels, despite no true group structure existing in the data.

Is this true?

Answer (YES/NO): NO